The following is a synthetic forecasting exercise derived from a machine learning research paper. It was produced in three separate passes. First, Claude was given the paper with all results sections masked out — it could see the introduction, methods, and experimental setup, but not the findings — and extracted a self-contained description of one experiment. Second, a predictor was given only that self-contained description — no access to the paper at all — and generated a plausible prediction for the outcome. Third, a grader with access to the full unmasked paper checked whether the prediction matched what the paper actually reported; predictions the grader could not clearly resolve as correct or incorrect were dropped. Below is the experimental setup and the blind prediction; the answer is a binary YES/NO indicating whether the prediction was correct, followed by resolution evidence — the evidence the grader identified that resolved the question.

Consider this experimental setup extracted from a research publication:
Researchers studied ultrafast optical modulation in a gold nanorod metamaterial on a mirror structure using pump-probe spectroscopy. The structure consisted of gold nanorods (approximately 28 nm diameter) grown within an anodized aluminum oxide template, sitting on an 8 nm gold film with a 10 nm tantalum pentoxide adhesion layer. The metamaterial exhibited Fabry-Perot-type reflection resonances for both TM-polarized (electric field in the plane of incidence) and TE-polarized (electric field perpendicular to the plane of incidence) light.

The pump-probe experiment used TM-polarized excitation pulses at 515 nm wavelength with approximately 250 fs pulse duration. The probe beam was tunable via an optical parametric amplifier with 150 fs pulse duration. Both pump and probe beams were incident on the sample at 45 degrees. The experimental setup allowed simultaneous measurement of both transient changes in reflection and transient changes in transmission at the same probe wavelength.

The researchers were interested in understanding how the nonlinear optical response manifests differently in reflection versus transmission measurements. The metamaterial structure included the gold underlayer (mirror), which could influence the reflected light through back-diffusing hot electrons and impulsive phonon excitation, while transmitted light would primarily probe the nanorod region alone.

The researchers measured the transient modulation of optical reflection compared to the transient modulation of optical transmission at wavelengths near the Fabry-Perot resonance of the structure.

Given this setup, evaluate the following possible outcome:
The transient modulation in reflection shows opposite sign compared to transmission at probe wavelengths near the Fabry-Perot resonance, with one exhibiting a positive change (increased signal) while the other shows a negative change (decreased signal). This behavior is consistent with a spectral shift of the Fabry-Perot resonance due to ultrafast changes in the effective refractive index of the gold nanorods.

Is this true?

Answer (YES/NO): NO